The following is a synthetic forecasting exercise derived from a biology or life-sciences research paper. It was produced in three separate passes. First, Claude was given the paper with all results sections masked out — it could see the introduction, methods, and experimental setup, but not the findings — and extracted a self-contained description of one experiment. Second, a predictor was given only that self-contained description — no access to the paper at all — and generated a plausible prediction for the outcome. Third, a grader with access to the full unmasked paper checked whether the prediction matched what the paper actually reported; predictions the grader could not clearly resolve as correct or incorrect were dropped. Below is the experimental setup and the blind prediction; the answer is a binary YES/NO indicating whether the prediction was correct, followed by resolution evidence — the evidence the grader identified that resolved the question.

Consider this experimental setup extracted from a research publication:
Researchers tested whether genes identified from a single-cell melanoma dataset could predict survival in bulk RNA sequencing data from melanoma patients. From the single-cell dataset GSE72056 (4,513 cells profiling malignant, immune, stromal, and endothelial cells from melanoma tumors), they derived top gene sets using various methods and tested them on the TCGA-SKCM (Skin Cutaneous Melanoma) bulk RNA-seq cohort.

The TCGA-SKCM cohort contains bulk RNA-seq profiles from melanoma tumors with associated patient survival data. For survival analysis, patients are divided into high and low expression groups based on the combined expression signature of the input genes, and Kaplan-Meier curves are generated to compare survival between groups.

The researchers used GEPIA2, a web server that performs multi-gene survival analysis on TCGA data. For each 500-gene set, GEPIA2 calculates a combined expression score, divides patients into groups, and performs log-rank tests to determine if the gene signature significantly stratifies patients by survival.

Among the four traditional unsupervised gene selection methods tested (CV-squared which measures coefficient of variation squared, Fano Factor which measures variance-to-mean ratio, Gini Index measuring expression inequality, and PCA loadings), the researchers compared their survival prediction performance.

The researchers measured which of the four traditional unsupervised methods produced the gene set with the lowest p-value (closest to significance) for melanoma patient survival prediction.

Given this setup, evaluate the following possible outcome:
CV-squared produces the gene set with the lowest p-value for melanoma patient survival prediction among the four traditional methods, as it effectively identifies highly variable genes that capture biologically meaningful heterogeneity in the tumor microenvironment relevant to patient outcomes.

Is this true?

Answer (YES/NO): NO